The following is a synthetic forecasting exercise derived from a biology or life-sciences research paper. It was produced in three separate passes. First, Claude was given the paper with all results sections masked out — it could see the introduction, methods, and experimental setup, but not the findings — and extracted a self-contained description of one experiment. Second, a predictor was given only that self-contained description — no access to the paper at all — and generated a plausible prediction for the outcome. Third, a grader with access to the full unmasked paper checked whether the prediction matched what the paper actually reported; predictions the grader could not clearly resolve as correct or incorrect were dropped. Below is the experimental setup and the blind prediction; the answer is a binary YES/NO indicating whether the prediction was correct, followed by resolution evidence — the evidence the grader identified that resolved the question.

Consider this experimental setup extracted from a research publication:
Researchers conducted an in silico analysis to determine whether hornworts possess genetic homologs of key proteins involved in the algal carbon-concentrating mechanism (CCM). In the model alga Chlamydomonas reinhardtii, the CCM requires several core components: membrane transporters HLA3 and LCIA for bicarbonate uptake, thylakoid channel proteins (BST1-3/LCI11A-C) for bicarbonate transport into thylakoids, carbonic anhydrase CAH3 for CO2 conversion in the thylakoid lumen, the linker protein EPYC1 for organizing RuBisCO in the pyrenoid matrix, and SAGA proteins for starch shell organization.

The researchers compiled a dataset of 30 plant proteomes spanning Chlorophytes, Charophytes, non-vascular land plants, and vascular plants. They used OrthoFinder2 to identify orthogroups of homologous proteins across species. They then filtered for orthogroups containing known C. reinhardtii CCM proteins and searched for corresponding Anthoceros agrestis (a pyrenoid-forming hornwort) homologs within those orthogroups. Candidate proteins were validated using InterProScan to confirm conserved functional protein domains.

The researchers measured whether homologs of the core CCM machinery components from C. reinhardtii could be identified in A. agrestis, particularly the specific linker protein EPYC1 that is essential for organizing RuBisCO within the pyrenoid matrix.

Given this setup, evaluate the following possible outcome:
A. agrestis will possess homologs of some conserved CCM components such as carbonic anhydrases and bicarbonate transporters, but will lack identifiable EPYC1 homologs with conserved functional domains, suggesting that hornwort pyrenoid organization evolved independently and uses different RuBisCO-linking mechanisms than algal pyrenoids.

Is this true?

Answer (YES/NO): YES